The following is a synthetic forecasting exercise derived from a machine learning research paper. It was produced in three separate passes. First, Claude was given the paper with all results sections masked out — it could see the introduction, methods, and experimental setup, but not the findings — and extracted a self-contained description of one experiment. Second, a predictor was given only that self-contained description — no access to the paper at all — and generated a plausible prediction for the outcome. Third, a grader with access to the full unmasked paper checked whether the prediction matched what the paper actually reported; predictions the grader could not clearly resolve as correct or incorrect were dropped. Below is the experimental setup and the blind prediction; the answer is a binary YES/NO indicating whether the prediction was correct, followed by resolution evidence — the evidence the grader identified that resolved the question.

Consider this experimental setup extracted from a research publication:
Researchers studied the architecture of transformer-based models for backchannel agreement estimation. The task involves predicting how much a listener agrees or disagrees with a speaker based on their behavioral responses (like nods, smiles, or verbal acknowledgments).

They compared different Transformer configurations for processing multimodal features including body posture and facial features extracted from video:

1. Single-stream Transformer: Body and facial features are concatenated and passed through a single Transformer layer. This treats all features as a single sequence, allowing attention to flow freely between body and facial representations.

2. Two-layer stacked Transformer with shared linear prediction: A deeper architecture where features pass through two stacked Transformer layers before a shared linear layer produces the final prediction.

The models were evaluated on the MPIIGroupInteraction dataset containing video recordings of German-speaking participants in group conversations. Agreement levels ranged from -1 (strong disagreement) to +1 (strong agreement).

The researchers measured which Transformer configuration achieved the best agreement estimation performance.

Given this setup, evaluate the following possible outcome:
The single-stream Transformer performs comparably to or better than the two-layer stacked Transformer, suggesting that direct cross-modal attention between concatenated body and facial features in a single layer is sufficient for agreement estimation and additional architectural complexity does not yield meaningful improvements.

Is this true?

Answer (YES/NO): NO